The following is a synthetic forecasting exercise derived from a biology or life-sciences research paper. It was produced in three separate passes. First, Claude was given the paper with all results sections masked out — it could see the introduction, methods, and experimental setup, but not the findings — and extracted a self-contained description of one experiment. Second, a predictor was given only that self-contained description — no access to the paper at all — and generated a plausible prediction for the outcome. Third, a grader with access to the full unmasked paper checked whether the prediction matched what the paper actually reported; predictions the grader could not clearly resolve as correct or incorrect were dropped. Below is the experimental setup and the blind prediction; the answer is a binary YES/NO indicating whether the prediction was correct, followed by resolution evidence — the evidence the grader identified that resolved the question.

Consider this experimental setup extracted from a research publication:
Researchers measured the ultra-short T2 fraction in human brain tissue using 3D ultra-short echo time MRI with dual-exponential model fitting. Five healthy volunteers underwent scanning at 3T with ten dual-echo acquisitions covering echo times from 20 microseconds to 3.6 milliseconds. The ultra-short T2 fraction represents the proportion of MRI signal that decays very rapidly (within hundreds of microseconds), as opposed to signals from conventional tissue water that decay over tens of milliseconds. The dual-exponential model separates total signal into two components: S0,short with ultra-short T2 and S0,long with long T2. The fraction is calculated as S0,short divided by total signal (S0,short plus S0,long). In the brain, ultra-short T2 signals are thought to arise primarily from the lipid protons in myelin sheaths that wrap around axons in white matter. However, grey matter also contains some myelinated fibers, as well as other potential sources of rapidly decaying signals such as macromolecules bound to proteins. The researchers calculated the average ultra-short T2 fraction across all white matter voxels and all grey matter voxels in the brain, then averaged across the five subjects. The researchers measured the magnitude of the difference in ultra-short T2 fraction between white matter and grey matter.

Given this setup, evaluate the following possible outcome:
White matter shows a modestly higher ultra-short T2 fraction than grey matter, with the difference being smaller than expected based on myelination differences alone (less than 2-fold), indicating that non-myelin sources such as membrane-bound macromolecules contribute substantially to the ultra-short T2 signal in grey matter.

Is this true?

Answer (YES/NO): NO